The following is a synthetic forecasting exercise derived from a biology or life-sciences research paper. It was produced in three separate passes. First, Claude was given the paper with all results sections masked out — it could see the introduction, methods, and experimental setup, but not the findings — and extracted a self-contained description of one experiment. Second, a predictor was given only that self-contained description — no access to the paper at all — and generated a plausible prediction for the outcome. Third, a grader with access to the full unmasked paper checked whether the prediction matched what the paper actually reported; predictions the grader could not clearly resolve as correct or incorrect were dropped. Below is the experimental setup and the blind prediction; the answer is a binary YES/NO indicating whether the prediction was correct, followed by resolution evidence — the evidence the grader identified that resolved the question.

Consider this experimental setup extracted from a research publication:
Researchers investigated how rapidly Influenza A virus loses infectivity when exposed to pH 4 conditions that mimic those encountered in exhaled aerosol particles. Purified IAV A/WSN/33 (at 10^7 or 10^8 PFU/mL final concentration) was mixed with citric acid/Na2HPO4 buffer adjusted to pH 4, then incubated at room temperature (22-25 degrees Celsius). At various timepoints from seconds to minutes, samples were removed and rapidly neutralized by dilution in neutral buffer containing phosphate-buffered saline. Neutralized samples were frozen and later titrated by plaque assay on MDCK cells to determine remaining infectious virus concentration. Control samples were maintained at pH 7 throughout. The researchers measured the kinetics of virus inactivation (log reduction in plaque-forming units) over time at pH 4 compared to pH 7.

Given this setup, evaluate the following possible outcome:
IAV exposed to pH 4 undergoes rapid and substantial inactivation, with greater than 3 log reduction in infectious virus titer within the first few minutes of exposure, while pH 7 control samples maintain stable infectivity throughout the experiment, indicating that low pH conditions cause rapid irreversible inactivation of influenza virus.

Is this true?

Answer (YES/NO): YES